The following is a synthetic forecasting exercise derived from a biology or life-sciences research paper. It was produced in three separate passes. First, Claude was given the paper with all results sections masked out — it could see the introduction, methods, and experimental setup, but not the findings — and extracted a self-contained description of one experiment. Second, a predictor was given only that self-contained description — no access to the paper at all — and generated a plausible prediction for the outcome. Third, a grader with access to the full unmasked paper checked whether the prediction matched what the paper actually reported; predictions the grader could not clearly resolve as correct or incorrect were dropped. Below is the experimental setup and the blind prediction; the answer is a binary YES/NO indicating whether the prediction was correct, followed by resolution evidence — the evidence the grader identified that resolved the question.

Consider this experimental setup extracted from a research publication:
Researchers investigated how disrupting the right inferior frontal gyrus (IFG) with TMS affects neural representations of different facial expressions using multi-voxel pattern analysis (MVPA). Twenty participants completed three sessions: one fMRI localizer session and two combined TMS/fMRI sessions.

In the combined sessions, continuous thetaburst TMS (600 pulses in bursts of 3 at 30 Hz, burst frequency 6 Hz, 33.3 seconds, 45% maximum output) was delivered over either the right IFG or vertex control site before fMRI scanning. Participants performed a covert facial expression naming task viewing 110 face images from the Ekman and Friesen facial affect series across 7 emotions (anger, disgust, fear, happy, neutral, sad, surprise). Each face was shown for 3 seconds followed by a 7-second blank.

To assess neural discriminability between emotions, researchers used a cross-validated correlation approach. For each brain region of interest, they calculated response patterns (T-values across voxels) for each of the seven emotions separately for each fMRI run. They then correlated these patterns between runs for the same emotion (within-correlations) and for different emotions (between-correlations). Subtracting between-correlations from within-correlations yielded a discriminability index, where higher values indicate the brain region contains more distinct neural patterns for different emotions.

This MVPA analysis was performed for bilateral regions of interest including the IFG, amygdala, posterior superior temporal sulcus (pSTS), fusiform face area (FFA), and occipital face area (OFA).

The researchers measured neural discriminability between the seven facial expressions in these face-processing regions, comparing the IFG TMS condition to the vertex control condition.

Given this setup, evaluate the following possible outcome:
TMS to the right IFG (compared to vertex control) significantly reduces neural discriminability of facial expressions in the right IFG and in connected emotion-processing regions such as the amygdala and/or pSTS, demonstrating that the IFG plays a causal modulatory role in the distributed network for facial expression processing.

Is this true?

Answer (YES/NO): NO